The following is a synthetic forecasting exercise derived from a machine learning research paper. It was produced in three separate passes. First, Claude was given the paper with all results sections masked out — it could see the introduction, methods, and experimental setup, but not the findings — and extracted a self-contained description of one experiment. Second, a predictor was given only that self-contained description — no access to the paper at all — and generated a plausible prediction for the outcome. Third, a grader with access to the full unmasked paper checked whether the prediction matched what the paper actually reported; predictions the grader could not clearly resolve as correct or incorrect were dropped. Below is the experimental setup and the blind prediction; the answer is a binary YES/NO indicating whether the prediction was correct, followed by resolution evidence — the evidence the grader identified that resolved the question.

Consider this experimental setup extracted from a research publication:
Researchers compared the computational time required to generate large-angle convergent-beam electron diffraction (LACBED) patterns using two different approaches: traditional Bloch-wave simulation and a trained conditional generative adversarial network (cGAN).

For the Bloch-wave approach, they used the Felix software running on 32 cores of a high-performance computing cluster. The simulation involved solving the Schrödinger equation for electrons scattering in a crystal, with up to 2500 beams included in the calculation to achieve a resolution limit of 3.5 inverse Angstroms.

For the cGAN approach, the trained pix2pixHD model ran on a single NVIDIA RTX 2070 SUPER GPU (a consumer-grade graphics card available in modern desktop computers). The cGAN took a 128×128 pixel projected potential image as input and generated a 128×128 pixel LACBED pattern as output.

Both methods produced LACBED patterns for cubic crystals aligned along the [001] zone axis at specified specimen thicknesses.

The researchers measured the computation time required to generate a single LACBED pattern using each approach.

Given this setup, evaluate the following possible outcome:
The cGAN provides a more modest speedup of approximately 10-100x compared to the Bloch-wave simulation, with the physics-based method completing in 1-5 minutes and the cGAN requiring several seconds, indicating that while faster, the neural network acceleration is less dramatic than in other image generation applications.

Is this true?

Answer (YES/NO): NO